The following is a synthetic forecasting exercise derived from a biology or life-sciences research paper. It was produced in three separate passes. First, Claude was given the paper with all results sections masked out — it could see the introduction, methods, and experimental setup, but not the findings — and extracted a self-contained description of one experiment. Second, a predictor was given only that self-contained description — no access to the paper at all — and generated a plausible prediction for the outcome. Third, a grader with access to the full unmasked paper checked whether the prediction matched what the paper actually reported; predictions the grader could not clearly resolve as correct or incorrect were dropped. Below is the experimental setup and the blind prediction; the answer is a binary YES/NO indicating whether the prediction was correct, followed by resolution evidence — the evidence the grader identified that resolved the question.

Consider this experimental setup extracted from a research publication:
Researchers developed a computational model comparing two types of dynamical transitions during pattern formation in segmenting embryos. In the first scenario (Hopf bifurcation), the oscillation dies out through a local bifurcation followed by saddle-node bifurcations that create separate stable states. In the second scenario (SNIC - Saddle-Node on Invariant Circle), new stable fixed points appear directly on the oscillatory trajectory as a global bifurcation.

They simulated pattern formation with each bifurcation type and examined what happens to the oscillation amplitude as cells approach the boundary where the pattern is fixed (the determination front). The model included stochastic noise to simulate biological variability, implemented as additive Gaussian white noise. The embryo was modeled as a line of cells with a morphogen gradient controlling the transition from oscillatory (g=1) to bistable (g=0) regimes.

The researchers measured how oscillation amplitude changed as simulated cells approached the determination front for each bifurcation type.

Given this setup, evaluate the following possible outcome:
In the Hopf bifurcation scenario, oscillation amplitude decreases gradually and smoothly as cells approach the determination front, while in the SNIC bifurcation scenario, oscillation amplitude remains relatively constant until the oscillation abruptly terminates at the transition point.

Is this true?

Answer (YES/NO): NO